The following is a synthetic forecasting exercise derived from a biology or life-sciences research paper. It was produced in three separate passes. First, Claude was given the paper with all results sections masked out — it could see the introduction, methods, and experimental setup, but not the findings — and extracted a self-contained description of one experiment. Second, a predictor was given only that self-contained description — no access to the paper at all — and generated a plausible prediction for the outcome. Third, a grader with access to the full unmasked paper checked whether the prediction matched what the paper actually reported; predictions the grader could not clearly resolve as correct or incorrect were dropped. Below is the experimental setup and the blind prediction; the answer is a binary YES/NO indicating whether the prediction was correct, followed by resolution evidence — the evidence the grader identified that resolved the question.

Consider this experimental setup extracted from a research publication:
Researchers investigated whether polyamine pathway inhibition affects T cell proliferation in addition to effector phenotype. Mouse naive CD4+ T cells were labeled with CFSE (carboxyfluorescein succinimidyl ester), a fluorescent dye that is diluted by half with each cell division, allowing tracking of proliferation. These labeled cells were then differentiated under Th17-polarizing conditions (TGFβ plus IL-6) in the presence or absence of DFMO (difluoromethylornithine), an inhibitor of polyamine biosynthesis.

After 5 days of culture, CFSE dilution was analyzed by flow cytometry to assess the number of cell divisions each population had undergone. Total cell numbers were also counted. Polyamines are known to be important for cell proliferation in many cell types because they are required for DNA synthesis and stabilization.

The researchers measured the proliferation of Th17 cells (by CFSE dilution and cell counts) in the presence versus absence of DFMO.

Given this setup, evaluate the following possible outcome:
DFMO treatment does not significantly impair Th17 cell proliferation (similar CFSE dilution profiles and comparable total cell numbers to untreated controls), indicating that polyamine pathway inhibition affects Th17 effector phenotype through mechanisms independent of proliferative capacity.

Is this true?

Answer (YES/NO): NO